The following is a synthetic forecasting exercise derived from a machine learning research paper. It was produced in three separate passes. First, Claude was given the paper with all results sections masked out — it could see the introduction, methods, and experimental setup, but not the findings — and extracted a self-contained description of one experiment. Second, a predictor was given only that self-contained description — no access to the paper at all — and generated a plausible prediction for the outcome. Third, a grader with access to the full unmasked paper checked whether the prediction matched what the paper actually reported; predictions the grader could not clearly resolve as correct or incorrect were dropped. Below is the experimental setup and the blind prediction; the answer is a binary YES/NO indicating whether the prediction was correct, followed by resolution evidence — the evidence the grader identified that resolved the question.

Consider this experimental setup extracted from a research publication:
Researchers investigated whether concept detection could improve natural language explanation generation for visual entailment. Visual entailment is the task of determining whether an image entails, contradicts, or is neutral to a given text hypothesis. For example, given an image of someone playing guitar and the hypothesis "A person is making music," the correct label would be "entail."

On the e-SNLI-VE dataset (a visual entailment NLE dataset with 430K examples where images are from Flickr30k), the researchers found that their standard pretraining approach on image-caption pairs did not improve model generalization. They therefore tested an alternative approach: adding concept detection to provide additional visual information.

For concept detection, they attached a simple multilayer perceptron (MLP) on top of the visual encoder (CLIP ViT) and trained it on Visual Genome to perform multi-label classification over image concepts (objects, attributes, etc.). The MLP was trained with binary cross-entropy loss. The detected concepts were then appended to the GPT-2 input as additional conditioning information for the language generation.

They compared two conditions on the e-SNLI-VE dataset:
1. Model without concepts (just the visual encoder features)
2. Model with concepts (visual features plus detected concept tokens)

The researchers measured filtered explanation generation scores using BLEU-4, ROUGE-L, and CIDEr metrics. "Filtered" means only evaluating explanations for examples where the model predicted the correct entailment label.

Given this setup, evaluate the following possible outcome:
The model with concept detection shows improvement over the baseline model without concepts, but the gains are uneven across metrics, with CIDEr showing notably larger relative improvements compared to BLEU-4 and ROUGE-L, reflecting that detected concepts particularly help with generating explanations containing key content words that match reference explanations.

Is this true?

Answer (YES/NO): NO